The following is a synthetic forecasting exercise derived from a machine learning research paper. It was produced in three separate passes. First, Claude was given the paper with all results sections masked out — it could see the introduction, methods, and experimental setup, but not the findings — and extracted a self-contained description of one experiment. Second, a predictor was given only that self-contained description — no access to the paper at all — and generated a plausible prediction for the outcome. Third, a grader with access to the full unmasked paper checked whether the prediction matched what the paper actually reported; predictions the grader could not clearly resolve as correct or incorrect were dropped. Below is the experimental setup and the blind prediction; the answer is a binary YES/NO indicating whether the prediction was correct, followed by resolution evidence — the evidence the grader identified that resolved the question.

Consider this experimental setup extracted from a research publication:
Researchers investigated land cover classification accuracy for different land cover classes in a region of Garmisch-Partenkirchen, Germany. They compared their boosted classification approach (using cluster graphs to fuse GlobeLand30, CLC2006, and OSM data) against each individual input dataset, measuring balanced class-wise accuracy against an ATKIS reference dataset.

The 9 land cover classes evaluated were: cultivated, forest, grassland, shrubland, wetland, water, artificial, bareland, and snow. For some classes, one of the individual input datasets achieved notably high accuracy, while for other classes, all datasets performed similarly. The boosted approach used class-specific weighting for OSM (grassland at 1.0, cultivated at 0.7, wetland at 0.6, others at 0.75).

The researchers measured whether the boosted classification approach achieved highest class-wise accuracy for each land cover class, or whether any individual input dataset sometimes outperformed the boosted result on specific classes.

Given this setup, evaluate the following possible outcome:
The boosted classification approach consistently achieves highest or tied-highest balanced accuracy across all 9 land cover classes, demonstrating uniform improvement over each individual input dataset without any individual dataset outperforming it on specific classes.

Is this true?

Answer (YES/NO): NO